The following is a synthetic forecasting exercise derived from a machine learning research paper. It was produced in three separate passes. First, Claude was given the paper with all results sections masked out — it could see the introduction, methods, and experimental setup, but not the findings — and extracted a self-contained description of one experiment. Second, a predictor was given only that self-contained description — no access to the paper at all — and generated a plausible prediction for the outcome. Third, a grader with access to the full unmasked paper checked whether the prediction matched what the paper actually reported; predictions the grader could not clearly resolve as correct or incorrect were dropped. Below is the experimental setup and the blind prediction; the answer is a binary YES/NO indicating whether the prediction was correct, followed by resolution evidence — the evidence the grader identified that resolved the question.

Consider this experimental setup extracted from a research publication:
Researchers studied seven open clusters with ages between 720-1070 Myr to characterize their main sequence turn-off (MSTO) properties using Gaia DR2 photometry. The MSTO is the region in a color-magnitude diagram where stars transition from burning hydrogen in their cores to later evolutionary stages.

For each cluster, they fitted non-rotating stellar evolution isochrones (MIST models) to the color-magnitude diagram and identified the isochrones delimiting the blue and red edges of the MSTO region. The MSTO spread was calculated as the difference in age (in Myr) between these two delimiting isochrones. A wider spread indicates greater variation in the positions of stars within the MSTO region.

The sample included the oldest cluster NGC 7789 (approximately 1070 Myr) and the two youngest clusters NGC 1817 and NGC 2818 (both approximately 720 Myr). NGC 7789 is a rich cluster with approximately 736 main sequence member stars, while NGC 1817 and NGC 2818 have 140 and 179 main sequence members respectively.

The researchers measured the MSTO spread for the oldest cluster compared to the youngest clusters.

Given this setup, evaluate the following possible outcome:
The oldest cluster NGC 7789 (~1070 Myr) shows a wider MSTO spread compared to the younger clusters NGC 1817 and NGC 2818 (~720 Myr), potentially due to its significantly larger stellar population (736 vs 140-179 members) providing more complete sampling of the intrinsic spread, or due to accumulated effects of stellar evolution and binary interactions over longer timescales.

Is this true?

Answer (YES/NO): YES